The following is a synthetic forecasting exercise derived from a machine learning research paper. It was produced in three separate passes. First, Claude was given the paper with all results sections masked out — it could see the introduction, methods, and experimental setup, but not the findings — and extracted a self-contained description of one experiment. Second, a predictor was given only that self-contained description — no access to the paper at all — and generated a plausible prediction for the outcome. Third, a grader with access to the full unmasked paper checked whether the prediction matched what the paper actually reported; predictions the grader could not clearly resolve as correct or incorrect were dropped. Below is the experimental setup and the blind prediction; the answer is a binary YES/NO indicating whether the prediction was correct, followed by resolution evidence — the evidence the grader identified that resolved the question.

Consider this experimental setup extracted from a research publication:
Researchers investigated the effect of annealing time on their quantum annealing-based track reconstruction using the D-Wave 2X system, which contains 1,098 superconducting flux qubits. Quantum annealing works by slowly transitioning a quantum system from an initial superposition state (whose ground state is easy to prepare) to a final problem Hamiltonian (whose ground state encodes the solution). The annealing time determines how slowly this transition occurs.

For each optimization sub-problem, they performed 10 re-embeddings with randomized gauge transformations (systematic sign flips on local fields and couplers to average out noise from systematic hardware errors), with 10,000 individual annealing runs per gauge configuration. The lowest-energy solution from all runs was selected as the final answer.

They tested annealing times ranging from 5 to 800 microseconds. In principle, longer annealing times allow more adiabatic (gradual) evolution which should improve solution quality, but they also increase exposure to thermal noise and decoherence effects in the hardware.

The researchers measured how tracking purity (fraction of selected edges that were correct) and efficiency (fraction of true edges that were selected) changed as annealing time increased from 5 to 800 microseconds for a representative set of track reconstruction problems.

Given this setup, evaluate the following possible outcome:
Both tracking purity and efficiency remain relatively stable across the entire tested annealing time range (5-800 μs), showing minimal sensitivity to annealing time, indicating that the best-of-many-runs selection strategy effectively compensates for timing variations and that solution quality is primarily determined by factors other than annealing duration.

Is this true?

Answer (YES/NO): NO